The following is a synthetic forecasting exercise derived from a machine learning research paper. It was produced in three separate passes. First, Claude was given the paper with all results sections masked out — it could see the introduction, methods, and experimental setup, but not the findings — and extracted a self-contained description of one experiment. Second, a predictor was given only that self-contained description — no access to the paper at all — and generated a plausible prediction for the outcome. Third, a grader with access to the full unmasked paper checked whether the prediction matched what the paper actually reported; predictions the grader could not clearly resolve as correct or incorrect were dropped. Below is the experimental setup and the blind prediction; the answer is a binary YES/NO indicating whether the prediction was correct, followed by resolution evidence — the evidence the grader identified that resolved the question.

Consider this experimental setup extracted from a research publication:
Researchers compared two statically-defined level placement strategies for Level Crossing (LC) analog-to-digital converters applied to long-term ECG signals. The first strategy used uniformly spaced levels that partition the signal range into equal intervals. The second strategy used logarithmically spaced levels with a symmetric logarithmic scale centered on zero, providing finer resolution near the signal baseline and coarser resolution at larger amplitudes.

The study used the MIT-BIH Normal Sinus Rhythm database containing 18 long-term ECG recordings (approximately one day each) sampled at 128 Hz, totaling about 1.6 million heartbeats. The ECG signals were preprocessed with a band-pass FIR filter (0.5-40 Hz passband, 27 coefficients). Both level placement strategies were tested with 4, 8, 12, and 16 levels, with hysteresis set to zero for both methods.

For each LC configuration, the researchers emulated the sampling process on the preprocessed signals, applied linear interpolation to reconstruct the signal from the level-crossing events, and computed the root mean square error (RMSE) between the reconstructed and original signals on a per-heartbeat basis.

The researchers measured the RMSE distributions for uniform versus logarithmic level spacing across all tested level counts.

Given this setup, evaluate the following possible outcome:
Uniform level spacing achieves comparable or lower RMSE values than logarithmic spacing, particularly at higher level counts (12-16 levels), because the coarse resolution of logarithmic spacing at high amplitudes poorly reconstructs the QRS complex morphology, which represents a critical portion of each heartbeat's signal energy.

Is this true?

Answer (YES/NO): NO